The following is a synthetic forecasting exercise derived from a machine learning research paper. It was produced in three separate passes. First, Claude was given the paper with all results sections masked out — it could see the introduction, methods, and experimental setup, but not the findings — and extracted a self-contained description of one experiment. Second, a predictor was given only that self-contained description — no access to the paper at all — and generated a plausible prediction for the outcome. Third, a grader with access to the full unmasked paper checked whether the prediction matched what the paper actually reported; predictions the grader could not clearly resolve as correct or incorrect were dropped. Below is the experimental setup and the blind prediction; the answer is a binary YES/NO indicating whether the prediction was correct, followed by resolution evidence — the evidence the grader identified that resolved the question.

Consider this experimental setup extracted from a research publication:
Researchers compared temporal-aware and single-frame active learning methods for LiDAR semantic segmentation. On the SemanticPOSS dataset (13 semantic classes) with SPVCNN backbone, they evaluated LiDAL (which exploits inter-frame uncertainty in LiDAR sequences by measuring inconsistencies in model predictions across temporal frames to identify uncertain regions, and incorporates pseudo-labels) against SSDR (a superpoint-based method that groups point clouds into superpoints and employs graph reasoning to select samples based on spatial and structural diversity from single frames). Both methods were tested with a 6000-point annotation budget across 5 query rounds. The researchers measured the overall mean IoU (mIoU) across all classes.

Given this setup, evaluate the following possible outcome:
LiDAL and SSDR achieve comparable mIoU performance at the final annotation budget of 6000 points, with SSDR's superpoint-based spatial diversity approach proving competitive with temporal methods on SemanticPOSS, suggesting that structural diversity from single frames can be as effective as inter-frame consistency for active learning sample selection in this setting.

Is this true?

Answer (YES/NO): NO